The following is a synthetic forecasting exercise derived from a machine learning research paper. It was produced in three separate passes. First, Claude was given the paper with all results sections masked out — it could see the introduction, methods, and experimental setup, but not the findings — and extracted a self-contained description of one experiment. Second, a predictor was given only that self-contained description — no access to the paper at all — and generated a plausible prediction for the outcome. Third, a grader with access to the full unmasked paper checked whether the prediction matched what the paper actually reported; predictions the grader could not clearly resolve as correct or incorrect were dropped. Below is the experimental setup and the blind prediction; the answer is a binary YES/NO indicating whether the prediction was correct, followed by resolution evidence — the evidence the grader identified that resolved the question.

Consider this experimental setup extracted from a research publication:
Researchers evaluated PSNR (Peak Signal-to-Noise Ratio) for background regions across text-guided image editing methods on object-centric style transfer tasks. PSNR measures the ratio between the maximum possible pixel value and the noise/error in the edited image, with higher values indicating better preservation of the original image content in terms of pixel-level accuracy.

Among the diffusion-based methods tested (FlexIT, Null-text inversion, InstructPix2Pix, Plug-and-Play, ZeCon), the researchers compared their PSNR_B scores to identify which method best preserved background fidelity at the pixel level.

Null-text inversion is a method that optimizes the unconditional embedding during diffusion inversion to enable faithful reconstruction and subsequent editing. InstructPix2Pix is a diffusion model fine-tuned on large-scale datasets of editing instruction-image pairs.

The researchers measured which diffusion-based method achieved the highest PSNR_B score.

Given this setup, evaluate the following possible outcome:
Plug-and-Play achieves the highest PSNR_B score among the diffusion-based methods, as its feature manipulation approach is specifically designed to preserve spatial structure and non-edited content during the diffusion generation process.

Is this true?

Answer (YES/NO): NO